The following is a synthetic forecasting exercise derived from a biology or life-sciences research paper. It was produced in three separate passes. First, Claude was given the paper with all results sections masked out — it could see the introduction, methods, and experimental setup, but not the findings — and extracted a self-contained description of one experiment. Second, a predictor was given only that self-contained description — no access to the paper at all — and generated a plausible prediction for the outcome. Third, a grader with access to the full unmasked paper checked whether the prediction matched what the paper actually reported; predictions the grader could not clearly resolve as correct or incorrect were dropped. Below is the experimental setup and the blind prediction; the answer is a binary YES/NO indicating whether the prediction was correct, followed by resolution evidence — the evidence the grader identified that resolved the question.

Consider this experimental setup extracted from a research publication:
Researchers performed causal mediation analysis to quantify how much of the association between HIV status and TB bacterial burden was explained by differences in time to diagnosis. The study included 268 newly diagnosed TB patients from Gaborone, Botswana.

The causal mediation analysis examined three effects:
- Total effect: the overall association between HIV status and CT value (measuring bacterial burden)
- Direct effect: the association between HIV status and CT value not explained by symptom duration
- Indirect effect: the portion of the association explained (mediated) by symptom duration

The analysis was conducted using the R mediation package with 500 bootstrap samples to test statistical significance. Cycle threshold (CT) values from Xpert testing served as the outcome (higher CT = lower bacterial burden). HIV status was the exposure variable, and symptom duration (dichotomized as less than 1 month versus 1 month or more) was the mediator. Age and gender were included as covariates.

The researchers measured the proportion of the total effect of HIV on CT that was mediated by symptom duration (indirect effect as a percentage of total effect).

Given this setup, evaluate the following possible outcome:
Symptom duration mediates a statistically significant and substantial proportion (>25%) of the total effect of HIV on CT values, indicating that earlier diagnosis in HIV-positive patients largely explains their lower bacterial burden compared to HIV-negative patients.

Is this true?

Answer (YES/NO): NO